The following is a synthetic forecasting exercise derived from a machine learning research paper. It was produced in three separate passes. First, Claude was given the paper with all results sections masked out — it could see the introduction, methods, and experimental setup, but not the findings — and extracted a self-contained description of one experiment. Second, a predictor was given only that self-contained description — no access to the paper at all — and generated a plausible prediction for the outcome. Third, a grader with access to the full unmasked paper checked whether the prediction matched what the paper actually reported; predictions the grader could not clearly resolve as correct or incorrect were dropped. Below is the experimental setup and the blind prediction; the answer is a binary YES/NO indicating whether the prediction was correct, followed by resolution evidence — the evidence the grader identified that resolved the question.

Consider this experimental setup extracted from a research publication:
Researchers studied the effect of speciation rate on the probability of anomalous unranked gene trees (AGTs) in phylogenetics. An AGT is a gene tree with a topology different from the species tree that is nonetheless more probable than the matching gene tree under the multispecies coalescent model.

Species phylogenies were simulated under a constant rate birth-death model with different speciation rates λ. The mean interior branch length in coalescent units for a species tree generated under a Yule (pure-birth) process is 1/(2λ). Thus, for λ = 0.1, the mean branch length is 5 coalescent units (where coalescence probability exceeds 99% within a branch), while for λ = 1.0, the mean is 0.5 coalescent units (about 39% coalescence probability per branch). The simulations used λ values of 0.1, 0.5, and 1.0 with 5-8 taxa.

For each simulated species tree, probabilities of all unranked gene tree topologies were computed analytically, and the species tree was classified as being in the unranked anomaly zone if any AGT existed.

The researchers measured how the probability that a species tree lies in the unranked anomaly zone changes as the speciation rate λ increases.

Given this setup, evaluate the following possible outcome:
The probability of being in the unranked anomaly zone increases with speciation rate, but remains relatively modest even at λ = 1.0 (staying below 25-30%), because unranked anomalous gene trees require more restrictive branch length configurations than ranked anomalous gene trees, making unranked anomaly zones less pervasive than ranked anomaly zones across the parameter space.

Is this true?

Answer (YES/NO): NO